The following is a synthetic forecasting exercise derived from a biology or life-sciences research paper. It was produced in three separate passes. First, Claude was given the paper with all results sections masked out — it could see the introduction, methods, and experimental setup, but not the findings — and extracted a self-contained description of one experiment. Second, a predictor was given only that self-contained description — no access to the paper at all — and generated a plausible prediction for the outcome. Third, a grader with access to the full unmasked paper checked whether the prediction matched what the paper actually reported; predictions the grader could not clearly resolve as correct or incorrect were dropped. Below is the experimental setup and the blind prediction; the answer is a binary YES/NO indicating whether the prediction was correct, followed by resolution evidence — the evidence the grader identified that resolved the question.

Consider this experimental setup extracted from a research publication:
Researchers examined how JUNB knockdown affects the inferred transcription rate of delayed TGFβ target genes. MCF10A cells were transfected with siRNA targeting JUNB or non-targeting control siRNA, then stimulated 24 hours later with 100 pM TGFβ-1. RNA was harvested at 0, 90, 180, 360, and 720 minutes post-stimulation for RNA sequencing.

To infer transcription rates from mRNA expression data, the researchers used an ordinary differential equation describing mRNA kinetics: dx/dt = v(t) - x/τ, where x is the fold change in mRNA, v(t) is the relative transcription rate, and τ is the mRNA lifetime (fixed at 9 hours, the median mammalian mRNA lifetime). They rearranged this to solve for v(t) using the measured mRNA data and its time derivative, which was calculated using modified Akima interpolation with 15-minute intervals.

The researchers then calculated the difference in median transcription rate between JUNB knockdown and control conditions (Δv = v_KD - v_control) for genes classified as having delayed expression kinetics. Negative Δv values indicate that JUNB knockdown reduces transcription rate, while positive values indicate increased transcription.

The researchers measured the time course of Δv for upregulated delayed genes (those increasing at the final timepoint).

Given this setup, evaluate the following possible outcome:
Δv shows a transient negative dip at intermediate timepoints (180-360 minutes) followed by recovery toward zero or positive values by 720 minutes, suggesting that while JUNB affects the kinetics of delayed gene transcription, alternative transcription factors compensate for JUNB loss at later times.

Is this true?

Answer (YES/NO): NO